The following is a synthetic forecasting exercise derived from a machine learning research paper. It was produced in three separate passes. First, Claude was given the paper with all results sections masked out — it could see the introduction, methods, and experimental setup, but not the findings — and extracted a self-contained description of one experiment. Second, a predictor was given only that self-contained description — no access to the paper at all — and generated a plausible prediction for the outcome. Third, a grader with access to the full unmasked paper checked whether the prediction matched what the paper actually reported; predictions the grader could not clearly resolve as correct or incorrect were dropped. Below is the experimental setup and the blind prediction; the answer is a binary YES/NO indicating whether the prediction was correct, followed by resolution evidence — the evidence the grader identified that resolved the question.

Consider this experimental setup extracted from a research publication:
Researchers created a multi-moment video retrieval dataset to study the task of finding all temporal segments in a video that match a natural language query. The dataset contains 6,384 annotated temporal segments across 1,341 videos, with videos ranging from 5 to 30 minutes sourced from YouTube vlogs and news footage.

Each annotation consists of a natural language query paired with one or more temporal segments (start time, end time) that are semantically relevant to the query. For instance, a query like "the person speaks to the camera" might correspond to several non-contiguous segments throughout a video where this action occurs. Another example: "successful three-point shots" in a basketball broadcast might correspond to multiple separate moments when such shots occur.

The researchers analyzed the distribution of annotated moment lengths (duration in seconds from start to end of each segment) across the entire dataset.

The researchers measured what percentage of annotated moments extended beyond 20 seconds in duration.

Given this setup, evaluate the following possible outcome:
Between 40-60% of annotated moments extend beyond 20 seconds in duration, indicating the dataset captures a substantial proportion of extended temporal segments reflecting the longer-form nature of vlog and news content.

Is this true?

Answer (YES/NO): NO